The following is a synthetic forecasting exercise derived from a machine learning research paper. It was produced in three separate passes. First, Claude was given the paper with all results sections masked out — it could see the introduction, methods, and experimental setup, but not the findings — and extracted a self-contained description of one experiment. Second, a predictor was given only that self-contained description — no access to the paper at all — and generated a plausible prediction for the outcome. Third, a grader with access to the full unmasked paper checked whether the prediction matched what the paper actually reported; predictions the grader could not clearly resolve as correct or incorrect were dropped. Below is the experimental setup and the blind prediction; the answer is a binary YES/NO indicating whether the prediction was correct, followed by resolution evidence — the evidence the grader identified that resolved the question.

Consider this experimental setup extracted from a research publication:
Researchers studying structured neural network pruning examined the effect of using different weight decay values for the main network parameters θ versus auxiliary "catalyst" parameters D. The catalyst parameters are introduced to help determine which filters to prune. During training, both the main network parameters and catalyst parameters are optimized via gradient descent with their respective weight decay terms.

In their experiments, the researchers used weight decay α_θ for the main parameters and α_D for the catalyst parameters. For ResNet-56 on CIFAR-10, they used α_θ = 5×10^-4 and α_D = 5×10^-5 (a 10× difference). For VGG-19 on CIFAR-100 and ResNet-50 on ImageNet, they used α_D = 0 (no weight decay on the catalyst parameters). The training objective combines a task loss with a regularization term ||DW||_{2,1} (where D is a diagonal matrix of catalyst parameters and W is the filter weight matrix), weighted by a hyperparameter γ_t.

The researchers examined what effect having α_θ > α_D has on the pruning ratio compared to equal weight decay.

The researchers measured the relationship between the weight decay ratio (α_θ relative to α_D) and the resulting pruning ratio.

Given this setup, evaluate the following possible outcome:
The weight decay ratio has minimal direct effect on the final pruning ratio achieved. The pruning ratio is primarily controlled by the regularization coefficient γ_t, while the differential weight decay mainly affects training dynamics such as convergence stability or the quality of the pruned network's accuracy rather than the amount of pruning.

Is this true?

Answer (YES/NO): NO